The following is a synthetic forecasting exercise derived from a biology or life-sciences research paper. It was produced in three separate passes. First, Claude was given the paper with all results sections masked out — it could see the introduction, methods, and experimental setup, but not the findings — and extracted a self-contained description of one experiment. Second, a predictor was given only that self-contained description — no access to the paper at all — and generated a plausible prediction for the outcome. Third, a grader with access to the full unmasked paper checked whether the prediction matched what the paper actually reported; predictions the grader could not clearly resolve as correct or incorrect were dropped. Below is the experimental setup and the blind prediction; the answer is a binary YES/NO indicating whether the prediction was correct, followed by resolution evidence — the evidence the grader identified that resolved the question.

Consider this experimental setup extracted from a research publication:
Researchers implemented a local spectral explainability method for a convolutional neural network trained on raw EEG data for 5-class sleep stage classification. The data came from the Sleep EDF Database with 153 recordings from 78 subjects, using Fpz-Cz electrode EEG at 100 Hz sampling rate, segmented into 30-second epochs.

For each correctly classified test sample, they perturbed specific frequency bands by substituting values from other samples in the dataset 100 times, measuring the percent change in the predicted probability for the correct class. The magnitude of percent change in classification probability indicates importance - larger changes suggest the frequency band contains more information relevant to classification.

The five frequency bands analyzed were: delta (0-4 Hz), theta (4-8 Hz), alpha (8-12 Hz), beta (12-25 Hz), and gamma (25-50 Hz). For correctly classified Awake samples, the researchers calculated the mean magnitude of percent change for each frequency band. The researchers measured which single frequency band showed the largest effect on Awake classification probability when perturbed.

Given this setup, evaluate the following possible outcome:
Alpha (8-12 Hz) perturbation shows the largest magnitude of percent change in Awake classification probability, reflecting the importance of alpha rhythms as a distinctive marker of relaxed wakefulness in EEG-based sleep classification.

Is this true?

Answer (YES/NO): NO